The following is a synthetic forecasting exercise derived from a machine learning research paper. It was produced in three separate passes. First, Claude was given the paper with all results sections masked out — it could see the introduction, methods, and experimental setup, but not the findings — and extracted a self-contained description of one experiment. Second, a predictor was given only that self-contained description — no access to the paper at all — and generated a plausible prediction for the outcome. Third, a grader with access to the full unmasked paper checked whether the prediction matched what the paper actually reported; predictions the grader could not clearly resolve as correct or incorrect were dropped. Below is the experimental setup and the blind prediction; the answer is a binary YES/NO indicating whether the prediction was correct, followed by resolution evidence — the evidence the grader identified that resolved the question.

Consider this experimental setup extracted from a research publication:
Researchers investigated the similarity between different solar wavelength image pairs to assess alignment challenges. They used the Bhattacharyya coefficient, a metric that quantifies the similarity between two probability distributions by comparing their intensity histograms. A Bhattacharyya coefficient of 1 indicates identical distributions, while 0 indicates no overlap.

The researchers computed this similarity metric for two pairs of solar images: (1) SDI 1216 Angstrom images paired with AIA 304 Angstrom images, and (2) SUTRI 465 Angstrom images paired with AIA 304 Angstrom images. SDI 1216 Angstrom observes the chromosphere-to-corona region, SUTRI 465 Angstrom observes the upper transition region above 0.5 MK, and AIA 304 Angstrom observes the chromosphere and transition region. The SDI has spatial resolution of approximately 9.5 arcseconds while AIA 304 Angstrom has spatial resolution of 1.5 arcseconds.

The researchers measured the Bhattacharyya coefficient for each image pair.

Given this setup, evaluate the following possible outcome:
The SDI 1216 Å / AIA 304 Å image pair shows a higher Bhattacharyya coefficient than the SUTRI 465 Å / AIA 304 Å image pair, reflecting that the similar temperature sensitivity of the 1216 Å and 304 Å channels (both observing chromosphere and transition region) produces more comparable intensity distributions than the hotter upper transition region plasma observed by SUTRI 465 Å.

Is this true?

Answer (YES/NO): NO